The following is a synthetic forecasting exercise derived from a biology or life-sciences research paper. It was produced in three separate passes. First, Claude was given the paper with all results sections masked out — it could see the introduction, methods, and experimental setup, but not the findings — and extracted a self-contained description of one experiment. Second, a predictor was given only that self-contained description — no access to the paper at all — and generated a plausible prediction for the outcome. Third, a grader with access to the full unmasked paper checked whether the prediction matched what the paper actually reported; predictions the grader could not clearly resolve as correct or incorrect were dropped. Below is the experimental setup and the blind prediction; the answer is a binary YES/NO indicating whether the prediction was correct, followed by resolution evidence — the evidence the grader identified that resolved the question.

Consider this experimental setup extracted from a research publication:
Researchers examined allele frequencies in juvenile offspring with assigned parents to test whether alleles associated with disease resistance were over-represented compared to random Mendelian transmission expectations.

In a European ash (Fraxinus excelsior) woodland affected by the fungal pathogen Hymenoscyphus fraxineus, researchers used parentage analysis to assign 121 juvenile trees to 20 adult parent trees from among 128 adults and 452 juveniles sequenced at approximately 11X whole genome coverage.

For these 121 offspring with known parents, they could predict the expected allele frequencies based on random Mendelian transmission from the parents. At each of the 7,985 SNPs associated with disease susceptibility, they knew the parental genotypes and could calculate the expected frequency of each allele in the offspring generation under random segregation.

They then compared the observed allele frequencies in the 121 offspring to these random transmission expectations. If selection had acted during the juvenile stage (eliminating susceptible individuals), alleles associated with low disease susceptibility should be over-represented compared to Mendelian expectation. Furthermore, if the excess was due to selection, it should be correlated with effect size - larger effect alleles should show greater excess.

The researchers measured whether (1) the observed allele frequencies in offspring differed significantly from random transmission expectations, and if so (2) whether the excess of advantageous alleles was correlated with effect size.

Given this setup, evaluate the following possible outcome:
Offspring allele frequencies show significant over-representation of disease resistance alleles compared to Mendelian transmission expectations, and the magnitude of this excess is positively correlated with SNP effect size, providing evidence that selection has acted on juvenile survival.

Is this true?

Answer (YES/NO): YES